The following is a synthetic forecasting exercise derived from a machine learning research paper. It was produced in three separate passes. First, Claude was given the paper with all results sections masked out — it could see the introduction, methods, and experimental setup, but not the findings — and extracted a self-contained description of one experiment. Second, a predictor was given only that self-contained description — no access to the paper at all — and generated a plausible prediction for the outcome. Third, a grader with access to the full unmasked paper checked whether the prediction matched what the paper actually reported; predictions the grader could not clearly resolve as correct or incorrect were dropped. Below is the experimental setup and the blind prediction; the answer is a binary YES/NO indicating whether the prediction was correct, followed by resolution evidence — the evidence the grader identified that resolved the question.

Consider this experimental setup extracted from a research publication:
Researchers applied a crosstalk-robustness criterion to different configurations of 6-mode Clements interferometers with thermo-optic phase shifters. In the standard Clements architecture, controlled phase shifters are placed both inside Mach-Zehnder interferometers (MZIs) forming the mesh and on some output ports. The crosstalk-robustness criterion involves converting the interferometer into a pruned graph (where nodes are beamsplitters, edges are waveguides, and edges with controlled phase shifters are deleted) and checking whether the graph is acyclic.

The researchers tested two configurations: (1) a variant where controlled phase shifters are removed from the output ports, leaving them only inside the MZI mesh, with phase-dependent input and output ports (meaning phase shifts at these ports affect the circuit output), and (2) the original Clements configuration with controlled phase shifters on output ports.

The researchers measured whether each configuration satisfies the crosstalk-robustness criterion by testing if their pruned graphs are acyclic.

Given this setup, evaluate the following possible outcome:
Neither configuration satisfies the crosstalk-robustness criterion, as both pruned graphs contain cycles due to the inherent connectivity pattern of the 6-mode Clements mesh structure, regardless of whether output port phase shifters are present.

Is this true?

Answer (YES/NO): NO